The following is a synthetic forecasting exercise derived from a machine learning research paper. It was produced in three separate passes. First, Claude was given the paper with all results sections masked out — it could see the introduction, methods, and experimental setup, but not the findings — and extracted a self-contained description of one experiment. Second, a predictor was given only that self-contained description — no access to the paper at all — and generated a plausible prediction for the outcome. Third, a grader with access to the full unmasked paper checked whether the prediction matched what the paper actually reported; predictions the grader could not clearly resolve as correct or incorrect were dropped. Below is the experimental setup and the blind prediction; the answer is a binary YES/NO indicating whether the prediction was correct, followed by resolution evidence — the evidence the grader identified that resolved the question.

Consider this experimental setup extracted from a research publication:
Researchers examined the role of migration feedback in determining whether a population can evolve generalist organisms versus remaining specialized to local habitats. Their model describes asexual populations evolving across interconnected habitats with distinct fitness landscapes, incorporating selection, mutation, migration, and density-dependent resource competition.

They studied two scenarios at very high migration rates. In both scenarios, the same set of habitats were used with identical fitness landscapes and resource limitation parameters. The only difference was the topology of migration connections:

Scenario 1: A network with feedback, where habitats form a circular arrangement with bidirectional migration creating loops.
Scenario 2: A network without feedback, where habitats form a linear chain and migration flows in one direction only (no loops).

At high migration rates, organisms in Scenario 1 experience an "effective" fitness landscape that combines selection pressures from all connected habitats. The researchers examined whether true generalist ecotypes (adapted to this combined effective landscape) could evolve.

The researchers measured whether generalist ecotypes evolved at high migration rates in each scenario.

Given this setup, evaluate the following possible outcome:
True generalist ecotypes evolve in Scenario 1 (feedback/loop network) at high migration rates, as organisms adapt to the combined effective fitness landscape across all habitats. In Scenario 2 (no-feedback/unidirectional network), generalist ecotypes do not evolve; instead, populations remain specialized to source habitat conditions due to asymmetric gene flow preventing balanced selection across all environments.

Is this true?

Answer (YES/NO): YES